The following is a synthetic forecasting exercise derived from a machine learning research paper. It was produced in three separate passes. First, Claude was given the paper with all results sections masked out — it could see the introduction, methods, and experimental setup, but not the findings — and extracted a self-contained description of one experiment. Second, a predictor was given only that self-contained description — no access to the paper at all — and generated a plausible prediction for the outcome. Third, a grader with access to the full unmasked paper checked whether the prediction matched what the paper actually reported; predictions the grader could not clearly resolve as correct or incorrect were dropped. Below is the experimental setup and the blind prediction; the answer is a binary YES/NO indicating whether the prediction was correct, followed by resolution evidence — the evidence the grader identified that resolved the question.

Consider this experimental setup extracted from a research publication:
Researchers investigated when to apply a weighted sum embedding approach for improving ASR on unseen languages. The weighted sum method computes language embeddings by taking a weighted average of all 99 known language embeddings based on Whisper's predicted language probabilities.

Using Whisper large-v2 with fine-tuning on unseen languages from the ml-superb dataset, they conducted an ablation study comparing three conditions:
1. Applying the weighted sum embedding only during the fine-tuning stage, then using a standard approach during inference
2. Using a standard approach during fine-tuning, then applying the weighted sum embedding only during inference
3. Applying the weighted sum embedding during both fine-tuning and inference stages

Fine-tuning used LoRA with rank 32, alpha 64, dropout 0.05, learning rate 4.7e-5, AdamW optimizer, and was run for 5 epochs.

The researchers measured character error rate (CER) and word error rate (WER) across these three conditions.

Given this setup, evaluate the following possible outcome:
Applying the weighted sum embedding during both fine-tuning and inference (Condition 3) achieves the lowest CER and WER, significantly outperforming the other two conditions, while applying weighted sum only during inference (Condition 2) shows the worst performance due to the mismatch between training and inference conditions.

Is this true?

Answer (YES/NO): NO